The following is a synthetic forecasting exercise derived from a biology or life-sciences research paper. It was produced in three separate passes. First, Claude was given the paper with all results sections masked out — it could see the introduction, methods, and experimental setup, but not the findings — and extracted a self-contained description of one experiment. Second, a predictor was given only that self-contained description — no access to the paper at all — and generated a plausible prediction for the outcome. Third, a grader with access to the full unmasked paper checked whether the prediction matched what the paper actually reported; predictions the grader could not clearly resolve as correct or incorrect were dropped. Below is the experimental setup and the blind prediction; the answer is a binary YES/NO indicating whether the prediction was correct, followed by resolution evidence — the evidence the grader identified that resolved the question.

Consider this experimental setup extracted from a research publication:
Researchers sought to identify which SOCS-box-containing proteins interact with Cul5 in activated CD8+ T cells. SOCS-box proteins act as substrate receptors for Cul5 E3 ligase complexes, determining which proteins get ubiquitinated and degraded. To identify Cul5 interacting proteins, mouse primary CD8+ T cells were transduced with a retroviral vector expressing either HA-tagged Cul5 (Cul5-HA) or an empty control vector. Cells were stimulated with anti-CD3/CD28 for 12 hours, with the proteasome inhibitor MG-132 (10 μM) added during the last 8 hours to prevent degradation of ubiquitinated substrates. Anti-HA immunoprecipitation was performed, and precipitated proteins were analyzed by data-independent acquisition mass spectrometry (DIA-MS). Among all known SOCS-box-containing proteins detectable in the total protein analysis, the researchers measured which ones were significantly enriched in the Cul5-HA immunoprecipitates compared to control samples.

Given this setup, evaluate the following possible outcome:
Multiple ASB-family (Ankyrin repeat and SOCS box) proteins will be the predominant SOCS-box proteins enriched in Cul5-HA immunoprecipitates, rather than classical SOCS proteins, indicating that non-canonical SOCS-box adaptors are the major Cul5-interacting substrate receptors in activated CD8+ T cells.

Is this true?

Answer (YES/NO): NO